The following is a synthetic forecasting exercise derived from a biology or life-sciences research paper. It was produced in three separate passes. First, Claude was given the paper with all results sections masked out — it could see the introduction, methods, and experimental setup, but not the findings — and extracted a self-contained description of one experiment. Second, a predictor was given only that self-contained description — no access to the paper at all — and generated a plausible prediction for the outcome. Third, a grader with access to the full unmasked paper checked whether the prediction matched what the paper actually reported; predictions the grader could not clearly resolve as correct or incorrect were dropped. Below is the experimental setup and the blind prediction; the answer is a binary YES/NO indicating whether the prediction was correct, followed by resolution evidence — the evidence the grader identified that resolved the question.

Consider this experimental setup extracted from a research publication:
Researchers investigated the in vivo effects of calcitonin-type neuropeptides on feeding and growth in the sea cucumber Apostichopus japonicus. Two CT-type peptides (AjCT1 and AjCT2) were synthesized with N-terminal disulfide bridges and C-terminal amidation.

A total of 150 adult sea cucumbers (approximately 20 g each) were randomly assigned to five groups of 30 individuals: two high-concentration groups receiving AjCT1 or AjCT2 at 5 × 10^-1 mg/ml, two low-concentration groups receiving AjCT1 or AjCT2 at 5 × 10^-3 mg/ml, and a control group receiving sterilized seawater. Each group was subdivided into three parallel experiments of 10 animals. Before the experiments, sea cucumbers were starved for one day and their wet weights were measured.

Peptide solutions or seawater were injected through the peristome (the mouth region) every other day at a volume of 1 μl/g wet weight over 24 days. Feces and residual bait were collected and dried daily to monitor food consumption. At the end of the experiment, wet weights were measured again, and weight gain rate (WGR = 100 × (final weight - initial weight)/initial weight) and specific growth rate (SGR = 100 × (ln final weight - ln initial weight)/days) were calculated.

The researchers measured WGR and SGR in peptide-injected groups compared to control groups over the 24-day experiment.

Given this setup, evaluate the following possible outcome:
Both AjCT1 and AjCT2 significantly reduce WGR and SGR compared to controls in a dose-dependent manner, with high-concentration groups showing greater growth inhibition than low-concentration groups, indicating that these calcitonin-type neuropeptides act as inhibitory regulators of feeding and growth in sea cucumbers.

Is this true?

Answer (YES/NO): NO